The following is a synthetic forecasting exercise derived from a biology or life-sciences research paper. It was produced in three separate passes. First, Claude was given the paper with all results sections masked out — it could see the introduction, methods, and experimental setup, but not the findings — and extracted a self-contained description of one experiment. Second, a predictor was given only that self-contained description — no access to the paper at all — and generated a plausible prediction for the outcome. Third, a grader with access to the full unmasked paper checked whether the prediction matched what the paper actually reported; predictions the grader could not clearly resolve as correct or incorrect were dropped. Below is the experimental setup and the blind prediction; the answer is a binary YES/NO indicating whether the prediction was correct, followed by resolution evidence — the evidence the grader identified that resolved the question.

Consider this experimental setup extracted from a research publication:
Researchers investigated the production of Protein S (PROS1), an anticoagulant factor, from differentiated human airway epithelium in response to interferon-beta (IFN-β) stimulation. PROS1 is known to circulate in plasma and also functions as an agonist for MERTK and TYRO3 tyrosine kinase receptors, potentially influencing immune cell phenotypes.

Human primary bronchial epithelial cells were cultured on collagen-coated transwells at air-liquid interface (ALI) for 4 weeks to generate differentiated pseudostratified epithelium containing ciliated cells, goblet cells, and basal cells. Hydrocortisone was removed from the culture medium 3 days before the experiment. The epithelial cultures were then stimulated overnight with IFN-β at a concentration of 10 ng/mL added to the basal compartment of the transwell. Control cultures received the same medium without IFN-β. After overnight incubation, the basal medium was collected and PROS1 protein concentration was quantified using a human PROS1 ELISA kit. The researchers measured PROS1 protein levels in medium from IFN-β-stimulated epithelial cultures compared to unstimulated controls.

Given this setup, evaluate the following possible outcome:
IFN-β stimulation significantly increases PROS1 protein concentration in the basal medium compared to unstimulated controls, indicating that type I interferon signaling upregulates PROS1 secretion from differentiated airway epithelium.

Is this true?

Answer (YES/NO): YES